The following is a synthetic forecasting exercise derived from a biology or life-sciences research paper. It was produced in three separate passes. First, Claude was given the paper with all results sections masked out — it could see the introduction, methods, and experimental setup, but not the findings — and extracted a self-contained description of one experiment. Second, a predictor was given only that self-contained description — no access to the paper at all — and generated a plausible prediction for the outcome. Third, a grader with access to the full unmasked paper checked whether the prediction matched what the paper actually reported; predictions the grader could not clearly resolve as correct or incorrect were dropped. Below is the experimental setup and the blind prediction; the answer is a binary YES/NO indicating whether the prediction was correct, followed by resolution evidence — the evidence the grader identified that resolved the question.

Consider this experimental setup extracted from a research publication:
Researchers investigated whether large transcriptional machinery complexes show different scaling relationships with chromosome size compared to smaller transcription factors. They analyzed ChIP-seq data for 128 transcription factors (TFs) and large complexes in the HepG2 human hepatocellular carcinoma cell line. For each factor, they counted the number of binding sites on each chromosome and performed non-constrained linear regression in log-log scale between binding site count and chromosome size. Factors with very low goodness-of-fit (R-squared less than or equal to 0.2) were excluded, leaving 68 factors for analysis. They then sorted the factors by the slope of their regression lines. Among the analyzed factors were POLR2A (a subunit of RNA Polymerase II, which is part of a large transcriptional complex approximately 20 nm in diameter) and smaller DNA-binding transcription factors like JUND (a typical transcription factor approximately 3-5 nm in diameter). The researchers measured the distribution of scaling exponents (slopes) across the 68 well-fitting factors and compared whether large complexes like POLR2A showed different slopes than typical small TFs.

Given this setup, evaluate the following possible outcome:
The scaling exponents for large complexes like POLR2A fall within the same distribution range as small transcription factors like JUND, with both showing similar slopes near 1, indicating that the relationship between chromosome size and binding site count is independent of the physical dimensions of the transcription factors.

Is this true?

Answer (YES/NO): NO